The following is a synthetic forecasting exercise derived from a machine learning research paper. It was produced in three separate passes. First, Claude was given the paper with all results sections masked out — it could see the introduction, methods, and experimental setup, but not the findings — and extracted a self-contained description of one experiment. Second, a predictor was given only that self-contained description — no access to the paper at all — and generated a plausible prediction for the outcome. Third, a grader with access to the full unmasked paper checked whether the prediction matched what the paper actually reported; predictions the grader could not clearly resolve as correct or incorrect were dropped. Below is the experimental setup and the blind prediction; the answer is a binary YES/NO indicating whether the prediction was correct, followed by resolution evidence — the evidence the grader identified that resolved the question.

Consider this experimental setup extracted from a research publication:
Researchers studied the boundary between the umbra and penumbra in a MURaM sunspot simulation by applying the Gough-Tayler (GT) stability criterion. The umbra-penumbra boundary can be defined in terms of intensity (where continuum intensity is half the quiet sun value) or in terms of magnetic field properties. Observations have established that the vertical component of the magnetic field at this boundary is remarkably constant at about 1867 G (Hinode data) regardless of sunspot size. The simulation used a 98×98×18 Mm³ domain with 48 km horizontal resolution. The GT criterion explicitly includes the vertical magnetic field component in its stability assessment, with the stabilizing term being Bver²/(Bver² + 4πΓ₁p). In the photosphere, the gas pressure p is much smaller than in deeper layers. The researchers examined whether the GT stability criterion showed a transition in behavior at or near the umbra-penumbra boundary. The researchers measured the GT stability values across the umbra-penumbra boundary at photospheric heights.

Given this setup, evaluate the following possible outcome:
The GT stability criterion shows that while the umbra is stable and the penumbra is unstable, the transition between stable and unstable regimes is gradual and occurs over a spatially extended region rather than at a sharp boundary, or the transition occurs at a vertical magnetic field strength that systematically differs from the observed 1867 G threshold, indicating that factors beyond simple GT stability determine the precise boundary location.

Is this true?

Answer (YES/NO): NO